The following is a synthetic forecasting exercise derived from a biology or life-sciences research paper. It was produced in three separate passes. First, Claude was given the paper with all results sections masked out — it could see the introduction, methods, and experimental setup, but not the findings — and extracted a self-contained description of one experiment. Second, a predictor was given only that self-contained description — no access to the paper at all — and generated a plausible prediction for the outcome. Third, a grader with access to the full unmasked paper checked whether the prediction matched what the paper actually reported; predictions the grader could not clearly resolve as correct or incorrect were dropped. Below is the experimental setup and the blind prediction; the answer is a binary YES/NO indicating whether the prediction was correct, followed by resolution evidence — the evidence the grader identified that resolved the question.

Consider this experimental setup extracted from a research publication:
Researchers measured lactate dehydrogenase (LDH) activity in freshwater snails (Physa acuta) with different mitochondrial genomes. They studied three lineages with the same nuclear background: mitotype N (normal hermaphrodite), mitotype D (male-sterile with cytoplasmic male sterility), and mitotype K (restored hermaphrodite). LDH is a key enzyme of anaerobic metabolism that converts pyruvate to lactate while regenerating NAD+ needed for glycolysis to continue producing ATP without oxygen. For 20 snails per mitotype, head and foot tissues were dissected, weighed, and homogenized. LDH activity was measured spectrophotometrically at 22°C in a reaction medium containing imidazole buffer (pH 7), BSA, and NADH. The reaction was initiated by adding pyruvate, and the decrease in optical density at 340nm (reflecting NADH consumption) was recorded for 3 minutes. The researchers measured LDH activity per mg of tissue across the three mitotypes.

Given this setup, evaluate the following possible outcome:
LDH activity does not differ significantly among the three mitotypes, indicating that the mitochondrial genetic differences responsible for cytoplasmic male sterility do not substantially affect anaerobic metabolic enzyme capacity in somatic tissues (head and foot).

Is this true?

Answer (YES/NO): NO